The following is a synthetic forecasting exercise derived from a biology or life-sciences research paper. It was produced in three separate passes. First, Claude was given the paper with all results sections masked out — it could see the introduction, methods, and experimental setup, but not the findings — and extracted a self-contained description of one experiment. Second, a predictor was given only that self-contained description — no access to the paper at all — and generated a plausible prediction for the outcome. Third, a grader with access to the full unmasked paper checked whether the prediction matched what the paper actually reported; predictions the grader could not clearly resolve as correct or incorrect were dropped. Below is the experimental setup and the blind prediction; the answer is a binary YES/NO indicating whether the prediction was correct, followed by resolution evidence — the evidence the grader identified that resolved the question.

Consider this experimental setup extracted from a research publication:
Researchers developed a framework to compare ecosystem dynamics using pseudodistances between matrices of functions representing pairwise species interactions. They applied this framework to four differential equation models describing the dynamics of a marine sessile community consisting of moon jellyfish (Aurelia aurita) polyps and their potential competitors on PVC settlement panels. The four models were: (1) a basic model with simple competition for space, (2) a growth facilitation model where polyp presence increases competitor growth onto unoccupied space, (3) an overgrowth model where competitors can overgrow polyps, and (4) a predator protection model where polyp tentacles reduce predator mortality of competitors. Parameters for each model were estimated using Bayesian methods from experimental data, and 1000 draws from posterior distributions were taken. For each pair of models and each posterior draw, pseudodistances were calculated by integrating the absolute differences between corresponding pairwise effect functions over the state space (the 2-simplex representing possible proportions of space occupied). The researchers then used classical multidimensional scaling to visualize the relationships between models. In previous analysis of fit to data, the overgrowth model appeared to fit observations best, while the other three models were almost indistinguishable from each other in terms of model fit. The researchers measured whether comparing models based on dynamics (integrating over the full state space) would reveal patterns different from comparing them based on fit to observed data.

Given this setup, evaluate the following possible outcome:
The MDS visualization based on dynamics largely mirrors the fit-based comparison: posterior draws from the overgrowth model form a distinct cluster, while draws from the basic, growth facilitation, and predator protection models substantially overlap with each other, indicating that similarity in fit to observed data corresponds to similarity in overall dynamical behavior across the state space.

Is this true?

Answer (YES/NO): NO